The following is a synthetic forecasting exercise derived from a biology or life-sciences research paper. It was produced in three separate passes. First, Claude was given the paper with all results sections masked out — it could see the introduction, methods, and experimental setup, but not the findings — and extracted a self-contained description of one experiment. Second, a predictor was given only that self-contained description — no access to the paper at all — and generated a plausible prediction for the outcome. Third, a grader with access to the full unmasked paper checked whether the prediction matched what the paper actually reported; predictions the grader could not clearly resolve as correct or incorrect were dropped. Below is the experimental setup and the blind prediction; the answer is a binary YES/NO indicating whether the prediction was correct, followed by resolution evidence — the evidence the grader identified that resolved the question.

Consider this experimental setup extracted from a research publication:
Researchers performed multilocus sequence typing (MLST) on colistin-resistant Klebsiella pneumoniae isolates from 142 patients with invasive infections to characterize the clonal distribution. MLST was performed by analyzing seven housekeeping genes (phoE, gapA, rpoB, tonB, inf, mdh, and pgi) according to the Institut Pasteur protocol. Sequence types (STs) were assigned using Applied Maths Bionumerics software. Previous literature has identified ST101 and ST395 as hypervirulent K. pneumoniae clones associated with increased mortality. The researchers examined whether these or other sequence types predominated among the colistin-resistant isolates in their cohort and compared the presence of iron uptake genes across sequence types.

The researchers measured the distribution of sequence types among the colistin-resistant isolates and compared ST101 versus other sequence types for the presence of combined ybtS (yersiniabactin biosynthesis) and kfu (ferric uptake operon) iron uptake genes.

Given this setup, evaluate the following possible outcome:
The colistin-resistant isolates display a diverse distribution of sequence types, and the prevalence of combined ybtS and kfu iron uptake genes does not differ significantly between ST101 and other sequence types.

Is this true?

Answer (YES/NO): NO